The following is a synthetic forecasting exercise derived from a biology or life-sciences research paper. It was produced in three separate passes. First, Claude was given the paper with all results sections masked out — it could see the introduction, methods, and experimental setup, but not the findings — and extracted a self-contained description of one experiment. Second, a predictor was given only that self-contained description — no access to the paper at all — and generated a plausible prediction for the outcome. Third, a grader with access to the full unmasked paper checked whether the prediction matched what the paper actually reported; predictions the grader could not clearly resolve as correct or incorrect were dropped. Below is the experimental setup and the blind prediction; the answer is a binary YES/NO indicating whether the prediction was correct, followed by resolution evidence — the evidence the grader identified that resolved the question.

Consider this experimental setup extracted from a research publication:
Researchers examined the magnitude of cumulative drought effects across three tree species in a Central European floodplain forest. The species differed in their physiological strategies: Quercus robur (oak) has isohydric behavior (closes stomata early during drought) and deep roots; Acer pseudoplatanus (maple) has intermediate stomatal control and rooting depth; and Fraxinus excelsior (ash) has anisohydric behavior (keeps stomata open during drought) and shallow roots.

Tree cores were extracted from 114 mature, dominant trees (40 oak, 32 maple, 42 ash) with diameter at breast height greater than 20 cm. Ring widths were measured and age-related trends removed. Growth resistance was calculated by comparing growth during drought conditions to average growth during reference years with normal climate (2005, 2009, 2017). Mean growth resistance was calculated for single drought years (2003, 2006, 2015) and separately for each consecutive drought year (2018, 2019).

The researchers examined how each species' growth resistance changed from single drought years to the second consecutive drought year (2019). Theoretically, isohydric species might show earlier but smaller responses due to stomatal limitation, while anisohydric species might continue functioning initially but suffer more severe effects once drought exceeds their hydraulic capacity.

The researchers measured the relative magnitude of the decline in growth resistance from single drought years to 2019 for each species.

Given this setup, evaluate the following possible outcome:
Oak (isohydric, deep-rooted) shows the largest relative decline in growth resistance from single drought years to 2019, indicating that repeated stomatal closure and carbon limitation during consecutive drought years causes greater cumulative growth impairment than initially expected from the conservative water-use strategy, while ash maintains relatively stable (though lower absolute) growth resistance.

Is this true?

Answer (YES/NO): NO